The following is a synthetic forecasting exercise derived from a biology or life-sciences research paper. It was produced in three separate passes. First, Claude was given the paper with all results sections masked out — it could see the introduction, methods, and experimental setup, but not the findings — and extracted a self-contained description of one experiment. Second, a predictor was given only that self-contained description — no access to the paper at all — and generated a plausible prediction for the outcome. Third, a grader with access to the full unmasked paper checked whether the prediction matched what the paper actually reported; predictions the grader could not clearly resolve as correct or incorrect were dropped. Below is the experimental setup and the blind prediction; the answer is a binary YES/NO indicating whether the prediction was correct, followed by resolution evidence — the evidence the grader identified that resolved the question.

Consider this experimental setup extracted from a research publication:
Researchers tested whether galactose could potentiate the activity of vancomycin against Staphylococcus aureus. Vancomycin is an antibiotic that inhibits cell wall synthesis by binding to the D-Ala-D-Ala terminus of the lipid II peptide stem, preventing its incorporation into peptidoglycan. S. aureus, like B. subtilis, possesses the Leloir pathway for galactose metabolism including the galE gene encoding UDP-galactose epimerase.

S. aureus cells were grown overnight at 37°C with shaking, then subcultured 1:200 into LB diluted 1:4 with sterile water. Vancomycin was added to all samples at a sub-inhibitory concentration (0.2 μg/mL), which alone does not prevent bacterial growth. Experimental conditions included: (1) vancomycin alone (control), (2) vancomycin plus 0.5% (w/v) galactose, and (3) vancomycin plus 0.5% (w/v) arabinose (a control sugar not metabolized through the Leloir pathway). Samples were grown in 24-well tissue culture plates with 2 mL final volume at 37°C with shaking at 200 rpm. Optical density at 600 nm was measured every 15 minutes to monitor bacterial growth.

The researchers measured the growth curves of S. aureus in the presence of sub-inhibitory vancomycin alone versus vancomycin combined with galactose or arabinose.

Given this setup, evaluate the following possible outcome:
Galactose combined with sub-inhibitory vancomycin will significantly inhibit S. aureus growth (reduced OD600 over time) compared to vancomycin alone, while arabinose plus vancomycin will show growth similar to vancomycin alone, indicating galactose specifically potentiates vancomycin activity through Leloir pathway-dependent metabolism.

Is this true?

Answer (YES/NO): YES